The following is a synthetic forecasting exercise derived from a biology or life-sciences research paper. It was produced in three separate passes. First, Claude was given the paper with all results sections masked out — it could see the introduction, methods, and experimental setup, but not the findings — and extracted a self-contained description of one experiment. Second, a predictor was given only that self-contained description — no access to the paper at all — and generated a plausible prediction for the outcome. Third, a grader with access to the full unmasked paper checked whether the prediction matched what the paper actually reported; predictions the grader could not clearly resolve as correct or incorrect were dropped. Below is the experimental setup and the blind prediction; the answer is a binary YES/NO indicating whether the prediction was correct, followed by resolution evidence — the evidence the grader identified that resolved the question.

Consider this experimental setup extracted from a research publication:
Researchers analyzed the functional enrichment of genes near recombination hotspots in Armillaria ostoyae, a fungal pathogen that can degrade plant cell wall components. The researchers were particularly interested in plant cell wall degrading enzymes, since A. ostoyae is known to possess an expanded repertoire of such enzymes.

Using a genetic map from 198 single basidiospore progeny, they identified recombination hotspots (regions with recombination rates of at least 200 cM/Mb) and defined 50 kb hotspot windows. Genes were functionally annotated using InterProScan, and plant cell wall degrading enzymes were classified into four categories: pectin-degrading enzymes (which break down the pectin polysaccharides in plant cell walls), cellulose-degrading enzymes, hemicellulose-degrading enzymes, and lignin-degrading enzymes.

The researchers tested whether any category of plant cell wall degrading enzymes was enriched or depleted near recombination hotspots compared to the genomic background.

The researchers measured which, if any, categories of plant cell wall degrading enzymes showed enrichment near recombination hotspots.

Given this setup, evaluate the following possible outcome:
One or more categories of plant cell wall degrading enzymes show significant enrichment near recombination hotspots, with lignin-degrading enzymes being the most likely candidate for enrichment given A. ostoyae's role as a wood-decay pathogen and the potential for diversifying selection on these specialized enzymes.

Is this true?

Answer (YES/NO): NO